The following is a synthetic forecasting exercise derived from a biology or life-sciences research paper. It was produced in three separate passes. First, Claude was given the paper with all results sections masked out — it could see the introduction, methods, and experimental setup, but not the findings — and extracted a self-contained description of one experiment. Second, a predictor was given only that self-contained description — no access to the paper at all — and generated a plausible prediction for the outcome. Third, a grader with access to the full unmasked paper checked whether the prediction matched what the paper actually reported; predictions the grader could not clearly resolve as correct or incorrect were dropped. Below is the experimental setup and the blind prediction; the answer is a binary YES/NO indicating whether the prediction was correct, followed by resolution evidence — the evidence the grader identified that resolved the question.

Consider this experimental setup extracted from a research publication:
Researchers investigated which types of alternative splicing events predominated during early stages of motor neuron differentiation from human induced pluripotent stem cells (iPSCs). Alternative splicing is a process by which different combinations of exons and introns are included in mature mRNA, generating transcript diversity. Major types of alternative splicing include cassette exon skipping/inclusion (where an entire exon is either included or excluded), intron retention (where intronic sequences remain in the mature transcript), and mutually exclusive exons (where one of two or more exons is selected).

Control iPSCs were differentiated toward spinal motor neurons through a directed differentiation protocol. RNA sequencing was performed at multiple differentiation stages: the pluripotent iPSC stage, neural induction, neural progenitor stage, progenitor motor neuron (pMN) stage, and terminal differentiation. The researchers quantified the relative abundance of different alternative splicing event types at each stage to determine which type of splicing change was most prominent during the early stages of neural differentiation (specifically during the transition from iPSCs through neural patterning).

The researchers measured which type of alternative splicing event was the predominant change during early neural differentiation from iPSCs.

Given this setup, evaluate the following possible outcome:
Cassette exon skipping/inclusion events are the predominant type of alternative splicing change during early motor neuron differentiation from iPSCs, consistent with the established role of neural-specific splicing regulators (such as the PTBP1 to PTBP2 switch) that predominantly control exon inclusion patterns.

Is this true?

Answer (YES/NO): NO